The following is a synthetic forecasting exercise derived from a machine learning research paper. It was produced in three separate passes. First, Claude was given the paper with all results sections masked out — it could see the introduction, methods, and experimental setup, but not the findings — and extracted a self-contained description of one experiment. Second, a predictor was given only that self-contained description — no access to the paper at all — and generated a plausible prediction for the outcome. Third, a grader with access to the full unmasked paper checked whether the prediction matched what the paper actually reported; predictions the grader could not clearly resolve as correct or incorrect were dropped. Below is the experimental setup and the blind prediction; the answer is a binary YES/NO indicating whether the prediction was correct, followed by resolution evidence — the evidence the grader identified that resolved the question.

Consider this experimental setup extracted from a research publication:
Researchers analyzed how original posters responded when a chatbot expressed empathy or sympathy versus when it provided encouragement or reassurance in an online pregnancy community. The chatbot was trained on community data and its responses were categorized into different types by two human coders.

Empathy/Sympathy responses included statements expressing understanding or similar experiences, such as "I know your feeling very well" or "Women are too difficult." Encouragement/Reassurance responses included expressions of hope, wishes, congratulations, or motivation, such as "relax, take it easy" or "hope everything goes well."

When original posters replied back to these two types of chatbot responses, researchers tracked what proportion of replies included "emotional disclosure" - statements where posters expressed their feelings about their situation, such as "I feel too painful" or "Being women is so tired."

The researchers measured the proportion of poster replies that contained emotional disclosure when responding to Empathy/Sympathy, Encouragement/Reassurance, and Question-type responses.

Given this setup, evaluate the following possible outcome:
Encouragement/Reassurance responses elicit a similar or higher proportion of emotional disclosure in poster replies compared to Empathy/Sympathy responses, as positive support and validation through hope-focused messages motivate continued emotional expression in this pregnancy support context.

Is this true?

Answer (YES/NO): NO